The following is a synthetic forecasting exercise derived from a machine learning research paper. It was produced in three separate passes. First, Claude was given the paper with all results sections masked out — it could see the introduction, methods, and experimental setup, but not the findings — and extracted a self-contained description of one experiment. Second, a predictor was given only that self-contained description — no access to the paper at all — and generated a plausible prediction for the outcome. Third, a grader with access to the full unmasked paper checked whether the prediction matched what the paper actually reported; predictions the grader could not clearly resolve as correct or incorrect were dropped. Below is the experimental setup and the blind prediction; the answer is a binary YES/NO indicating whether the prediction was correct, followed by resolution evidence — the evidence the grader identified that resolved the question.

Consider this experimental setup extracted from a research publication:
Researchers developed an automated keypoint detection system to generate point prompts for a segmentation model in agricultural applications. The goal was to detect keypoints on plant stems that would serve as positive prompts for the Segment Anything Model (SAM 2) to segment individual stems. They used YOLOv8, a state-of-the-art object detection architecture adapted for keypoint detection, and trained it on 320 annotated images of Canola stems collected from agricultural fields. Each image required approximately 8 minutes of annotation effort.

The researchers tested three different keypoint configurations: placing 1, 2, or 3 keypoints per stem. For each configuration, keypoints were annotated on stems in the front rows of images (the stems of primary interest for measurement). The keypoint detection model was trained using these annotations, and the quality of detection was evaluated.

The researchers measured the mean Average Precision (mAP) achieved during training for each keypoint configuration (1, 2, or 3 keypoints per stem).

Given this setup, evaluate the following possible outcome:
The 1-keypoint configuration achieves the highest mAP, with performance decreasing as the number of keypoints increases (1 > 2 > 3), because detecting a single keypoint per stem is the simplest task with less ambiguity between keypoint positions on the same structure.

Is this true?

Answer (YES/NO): NO